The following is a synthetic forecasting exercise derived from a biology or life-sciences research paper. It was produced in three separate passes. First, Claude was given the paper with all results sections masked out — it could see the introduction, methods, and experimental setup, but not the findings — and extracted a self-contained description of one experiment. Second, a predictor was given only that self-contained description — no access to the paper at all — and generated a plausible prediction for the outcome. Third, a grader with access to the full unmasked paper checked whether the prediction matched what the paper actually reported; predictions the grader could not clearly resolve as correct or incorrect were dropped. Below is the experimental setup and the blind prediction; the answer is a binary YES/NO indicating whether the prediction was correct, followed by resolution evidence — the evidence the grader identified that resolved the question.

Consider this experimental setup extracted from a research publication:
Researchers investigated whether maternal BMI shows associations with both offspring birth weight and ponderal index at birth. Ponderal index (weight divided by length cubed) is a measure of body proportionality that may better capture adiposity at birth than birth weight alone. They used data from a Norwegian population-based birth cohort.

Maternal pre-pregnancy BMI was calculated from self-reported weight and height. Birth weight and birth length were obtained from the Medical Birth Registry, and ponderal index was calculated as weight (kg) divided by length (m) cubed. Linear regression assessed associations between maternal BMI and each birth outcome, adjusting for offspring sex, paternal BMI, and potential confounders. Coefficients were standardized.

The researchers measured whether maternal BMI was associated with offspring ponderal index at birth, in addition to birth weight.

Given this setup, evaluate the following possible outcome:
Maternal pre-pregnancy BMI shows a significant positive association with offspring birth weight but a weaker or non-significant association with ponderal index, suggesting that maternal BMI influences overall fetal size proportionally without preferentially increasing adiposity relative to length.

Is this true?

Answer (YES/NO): NO